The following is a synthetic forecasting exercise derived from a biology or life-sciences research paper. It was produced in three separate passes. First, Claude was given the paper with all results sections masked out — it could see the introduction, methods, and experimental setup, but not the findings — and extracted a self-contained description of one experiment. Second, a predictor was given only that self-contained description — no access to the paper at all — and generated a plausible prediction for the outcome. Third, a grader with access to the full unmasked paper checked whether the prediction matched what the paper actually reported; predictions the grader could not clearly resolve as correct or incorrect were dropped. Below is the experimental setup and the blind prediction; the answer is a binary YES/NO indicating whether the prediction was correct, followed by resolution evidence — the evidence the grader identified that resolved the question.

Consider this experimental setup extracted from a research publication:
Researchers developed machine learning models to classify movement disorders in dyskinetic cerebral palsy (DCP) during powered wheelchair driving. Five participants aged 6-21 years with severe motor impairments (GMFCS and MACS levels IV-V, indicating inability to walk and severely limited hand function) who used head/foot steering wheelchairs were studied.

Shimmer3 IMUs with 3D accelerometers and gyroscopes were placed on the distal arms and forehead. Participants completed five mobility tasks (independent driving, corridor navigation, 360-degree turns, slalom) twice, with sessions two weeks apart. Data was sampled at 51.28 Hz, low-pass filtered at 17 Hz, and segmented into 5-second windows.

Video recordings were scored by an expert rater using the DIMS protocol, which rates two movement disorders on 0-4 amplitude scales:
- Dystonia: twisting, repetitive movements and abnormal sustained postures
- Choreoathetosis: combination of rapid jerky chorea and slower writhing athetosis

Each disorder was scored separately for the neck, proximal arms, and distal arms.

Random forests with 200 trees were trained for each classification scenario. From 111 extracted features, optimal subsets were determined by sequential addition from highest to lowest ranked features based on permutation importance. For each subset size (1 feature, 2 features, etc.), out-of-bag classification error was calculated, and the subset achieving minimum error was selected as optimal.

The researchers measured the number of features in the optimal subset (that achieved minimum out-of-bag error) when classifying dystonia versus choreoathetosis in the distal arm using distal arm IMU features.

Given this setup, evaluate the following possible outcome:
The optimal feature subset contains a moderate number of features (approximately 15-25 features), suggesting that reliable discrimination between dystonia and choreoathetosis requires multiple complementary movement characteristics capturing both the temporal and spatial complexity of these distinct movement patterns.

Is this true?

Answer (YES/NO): NO